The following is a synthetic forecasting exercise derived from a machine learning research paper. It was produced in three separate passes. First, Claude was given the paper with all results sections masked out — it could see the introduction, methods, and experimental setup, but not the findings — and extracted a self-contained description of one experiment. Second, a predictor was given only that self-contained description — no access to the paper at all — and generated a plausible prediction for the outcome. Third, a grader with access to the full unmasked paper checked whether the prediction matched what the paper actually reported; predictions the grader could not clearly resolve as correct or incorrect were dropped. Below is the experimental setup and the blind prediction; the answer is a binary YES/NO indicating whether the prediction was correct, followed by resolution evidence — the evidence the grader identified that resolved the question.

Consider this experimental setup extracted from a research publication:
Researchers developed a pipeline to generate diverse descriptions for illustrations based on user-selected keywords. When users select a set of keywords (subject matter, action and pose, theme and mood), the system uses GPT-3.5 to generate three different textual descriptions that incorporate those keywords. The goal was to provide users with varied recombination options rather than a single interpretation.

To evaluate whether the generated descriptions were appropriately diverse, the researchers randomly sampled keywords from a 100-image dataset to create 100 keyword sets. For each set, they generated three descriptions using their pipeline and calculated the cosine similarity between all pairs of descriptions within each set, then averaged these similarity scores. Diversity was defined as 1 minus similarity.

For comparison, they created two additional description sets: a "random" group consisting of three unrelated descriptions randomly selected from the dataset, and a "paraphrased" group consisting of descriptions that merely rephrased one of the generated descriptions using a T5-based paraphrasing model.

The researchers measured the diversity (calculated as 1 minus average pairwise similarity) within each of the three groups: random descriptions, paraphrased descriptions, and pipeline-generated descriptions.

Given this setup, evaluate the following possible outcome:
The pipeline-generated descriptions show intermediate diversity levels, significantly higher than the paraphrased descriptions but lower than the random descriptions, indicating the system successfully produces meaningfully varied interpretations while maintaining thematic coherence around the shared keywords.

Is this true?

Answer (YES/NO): YES